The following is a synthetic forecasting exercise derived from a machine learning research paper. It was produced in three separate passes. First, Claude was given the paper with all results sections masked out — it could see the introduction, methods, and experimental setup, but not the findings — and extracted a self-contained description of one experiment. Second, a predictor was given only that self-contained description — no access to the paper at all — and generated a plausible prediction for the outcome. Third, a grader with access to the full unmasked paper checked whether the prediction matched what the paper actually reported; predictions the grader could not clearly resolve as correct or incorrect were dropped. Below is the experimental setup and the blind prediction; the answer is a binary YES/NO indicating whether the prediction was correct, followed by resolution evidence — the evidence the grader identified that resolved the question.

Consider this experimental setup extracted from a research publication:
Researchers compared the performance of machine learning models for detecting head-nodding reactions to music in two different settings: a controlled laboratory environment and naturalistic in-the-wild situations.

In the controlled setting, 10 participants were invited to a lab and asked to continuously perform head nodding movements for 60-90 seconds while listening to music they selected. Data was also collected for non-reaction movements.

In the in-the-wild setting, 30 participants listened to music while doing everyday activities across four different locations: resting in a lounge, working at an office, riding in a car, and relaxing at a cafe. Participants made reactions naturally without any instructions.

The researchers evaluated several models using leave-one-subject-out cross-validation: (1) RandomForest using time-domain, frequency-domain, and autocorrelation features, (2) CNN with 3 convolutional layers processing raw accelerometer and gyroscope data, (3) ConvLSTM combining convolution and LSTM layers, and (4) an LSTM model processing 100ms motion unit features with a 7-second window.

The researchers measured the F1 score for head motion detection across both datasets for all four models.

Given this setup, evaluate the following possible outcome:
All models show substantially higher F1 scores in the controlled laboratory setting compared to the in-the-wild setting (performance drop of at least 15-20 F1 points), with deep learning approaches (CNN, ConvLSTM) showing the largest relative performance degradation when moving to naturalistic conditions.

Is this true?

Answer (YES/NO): NO